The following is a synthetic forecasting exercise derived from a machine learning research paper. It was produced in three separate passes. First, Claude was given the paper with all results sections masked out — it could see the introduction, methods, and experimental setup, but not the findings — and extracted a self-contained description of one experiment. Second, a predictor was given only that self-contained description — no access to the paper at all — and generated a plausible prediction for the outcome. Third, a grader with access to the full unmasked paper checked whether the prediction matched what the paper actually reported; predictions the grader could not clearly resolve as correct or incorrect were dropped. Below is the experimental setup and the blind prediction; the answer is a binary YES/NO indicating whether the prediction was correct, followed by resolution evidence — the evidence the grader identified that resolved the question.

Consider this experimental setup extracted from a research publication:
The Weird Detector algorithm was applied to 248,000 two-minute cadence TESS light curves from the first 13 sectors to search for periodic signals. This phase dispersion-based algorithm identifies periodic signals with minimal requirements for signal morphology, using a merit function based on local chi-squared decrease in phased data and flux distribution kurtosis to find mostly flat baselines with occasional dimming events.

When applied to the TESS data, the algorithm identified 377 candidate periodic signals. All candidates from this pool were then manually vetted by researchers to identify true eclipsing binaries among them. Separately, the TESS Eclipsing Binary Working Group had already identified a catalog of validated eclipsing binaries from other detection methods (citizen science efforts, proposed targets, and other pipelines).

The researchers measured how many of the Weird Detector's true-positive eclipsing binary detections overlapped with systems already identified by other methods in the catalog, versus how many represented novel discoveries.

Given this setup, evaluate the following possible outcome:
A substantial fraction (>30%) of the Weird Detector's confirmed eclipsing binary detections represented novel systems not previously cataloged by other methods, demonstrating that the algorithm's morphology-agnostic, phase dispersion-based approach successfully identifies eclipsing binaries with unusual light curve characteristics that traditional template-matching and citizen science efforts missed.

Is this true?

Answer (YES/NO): NO